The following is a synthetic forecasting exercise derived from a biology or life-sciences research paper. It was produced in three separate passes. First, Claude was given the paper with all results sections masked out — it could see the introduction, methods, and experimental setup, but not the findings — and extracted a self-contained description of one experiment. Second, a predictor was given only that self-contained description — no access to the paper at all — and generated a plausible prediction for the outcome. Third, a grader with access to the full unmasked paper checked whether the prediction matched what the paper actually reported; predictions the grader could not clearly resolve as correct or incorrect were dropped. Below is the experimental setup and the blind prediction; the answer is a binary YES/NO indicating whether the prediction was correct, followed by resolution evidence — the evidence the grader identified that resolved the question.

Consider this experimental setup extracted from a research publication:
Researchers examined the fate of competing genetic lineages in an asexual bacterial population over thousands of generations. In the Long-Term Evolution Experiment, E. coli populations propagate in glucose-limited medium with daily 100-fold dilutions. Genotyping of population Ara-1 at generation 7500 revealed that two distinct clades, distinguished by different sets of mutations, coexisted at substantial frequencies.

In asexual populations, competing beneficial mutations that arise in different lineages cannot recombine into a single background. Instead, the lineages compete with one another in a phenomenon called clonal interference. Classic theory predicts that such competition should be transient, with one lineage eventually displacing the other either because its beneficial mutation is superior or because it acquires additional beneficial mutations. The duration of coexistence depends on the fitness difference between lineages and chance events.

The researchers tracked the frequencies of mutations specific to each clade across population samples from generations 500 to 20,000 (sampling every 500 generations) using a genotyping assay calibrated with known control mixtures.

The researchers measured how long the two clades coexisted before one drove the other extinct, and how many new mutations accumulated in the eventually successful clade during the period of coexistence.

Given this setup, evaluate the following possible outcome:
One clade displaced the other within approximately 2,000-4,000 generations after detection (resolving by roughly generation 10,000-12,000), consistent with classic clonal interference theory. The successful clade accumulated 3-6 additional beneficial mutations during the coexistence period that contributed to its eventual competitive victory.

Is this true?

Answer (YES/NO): NO